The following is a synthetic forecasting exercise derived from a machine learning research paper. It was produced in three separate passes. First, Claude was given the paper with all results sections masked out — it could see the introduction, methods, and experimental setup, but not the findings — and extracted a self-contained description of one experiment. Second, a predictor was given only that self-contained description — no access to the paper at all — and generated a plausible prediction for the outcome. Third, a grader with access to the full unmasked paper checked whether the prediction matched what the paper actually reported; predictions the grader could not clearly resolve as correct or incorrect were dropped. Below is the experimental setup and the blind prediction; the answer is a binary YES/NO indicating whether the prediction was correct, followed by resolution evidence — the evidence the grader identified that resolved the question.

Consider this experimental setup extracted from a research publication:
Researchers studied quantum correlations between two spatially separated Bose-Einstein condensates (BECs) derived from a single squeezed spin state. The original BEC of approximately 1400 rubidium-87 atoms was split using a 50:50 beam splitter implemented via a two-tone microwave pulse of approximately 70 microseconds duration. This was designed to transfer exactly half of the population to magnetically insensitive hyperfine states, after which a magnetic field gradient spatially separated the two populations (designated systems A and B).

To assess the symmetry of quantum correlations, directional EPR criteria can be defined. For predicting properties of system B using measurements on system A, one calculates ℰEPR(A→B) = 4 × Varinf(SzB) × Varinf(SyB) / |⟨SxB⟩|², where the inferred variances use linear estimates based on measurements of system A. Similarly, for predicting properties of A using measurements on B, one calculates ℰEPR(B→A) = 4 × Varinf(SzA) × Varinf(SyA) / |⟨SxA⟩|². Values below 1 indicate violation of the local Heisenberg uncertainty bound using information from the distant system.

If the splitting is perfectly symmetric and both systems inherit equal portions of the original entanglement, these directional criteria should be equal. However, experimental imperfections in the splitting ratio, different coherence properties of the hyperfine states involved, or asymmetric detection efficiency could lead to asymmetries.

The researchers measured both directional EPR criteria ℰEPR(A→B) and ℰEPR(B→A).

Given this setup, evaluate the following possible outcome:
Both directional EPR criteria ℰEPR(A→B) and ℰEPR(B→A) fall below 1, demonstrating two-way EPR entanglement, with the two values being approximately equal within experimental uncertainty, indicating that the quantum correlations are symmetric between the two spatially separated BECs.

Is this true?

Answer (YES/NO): YES